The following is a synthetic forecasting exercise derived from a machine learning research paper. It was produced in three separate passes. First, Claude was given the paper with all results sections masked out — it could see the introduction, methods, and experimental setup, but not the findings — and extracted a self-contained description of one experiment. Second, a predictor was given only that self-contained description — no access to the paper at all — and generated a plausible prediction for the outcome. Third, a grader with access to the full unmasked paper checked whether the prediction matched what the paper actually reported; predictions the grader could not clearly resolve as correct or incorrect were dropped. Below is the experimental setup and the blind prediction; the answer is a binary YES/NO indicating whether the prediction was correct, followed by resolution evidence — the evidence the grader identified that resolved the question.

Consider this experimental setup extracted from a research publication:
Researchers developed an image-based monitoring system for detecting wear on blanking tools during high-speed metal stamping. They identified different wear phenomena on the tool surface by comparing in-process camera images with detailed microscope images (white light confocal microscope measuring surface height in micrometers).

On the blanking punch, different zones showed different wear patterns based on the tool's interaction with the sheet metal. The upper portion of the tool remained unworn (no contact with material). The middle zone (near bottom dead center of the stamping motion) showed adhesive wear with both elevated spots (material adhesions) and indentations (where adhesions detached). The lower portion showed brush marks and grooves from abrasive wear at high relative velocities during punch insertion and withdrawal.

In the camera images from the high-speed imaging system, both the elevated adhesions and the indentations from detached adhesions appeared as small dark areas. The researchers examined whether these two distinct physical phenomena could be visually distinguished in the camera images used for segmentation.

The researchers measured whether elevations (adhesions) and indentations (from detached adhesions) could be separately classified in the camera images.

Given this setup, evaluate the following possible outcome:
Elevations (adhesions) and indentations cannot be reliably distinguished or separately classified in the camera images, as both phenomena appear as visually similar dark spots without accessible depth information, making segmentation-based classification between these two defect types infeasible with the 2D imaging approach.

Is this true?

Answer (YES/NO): YES